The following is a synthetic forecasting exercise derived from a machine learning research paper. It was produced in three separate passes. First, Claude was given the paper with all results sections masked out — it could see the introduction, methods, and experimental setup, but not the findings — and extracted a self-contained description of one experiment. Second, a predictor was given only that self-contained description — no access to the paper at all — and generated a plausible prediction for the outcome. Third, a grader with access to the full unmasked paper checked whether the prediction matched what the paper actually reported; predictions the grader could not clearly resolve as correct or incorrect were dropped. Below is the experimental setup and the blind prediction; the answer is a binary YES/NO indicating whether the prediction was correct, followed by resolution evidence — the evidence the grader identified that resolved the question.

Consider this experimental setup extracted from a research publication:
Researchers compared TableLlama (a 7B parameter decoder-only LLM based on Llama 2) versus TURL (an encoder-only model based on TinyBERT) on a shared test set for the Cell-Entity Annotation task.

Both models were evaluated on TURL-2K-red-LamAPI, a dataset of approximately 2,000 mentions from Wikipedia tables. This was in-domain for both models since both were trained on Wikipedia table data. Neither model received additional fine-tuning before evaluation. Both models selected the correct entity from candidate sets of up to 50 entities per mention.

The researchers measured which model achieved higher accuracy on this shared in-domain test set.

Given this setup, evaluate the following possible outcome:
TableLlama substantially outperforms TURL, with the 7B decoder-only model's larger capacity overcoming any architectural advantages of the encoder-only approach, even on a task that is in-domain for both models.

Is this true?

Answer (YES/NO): YES